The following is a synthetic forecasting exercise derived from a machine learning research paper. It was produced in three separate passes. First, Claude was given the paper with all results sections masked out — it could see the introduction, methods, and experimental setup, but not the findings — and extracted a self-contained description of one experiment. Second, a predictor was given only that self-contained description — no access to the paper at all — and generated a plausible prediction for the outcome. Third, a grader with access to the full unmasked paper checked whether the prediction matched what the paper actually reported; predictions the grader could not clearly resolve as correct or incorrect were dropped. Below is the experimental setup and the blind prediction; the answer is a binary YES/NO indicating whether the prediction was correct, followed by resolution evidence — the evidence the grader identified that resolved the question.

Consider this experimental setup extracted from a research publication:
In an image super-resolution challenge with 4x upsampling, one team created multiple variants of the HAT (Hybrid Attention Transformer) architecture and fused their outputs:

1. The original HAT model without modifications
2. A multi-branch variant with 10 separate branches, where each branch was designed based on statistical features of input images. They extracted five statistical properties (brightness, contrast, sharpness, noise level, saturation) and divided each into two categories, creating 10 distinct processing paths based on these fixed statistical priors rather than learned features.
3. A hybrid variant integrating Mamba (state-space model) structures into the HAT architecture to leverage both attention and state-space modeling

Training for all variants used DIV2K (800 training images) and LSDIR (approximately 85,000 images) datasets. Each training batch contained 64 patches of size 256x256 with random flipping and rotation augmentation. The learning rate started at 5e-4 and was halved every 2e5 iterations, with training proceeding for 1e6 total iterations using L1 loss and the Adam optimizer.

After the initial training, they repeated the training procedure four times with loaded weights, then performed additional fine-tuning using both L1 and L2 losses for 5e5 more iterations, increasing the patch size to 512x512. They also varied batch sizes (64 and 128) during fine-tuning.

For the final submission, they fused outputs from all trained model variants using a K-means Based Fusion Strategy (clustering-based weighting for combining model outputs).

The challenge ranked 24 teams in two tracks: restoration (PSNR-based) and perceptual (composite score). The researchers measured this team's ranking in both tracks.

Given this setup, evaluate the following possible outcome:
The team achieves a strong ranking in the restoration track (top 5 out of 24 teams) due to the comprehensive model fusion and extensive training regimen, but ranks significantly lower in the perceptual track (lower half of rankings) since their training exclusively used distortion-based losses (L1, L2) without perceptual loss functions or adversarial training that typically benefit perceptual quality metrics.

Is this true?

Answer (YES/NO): NO